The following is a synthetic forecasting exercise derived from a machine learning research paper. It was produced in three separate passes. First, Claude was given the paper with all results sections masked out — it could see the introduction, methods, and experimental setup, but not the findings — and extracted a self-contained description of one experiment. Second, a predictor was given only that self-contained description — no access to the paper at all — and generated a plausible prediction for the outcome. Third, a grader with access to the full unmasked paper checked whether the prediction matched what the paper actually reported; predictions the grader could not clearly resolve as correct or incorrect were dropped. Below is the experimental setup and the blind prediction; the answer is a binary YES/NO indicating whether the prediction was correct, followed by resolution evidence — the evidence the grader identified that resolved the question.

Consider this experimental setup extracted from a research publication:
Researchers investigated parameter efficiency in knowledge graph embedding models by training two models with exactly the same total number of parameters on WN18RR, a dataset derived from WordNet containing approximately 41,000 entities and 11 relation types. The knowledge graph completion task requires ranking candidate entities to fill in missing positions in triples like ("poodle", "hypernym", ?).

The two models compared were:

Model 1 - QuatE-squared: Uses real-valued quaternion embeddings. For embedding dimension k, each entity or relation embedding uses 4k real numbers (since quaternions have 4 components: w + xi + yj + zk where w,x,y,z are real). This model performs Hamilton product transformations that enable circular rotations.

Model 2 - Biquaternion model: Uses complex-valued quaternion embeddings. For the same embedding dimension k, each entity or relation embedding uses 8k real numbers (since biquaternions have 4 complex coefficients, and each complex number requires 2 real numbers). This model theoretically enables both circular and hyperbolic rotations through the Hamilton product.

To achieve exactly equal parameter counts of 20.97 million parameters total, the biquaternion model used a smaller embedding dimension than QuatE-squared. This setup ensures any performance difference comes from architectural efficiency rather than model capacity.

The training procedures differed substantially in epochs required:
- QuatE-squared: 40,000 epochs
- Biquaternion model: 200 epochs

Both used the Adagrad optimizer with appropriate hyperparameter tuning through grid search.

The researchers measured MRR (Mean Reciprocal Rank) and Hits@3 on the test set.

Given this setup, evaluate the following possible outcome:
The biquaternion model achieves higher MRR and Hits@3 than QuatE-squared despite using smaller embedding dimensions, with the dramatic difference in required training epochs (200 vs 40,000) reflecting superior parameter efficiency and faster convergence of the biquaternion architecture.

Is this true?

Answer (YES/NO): YES